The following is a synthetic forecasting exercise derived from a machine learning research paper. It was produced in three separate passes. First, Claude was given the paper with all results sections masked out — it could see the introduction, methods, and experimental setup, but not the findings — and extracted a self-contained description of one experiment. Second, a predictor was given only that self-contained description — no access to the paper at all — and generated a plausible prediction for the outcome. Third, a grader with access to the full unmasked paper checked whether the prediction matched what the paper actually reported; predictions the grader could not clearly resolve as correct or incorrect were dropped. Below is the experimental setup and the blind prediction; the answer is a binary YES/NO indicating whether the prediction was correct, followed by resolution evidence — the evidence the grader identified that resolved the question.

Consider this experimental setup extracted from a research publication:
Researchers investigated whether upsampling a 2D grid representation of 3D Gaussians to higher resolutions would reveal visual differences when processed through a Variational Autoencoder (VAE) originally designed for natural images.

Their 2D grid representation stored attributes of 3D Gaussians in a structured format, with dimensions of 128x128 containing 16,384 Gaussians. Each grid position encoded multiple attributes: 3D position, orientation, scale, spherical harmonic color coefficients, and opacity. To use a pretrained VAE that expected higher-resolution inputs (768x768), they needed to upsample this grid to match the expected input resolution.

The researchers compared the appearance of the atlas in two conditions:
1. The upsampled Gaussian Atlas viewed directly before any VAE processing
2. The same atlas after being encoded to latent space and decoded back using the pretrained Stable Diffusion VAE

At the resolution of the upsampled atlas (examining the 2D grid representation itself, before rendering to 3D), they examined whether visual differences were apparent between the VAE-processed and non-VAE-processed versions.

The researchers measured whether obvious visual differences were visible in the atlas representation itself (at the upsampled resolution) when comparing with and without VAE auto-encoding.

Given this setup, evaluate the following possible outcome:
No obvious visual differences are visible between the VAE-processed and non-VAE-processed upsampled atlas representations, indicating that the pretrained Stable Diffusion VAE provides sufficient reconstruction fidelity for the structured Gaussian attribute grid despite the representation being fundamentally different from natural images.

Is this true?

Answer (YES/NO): NO